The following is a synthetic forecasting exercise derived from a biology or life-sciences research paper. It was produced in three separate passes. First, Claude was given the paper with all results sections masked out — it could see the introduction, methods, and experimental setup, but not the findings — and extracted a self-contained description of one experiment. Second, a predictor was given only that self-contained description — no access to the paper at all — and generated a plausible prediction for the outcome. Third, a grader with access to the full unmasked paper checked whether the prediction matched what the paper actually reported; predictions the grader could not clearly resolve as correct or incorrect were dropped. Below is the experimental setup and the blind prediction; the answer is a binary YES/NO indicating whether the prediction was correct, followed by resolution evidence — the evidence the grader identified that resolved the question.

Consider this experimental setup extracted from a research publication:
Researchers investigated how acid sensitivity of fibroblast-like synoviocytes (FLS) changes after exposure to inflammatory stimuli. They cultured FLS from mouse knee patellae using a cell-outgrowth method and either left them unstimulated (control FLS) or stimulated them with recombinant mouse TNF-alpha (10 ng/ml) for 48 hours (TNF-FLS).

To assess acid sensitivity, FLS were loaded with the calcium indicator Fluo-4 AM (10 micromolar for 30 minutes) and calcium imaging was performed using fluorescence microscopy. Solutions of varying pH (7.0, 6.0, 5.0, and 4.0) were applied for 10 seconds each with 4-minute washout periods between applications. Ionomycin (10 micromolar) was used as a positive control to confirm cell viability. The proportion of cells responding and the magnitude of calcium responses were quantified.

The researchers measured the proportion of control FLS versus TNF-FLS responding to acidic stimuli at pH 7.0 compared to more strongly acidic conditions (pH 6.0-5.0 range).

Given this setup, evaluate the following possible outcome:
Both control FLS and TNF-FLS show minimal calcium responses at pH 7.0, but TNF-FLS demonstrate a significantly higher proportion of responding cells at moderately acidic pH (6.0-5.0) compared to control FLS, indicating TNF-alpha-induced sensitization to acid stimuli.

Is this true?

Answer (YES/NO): NO